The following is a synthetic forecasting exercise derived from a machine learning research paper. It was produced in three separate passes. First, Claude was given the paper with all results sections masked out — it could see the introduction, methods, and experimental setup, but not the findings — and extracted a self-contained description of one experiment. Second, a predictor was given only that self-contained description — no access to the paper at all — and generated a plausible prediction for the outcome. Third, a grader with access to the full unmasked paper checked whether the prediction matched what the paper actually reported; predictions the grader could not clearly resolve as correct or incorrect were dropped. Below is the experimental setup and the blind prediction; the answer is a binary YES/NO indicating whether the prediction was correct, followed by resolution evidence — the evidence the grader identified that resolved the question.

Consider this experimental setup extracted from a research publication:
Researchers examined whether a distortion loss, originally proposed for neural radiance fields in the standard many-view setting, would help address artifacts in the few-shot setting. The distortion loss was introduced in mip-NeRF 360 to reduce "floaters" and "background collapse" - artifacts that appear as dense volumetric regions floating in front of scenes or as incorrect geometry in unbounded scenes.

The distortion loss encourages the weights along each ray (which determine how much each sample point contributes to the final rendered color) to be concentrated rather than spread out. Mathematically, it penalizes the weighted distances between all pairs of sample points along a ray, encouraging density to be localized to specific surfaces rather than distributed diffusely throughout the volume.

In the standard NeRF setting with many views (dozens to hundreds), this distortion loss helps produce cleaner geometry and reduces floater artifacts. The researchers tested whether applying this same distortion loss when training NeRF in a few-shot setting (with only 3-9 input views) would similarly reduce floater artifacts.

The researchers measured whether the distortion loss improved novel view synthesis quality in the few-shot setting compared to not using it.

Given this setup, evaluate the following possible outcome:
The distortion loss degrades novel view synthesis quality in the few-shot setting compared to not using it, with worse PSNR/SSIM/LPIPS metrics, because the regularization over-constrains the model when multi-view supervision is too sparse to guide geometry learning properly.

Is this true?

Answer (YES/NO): YES